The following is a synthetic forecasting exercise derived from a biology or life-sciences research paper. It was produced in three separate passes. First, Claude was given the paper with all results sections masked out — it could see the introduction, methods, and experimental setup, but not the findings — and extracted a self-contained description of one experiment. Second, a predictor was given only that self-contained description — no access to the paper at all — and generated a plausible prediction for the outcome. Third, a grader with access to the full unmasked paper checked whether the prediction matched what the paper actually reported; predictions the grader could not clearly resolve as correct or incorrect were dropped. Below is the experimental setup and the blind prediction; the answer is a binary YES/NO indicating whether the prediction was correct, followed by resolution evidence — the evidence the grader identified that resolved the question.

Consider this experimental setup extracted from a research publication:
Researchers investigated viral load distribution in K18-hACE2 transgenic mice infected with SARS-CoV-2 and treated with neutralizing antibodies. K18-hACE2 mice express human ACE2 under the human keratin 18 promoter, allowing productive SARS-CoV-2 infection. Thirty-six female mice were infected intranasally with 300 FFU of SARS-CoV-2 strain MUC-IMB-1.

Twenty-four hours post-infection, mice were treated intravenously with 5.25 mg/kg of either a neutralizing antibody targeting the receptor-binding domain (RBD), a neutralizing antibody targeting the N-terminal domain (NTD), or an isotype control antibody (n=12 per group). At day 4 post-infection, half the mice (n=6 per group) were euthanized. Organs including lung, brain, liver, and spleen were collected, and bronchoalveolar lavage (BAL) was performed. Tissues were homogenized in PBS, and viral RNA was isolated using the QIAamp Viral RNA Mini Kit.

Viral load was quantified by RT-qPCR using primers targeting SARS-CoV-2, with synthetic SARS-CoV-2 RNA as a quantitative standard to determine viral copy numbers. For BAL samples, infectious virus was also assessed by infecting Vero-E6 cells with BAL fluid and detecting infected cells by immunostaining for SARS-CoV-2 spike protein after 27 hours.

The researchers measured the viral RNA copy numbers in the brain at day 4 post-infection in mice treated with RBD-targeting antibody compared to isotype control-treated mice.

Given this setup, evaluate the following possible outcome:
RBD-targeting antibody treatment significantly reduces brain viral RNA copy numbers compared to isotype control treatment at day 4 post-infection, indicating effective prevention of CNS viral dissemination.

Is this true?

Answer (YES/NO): YES